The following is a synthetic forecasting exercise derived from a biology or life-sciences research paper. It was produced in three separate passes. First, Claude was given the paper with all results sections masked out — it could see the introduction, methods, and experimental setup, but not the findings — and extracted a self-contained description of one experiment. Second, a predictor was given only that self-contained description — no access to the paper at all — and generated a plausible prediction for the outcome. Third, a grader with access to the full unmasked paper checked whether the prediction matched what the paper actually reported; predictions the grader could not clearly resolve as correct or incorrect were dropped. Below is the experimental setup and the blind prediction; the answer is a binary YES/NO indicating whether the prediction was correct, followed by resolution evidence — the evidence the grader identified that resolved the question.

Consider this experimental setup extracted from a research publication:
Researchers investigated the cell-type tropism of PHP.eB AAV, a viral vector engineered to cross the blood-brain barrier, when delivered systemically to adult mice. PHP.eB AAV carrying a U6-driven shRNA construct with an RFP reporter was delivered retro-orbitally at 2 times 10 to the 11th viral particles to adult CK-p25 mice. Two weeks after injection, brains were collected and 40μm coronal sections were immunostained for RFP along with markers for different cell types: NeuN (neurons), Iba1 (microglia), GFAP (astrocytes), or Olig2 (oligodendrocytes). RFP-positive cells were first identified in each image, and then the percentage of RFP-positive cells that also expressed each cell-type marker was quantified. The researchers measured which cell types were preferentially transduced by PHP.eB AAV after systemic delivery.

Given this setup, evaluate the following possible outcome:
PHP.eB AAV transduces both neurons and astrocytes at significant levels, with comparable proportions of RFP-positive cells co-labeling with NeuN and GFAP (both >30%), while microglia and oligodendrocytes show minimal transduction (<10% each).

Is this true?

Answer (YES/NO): NO